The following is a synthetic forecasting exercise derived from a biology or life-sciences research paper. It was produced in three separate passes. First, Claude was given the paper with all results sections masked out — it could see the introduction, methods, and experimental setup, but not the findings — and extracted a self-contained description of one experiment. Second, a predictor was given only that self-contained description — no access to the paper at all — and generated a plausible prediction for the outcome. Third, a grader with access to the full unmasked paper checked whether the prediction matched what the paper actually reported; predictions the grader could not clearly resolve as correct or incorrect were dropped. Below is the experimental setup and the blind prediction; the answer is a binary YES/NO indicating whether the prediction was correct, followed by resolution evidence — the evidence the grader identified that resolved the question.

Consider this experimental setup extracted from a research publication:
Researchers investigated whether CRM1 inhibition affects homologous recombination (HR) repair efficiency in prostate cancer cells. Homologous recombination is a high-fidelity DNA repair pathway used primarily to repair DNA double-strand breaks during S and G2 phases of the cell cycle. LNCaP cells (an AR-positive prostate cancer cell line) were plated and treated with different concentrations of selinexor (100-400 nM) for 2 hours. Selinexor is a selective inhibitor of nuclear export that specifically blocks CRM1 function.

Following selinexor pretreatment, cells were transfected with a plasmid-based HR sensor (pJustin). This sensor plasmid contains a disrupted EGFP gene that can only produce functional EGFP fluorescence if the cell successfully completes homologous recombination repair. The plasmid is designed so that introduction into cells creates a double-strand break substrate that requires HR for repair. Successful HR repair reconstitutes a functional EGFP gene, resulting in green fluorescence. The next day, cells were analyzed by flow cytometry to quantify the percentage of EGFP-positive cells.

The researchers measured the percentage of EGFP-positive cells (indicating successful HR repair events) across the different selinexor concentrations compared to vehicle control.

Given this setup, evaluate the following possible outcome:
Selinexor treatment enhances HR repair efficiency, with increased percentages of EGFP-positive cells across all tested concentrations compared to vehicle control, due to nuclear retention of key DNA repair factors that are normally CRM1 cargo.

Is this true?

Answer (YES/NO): NO